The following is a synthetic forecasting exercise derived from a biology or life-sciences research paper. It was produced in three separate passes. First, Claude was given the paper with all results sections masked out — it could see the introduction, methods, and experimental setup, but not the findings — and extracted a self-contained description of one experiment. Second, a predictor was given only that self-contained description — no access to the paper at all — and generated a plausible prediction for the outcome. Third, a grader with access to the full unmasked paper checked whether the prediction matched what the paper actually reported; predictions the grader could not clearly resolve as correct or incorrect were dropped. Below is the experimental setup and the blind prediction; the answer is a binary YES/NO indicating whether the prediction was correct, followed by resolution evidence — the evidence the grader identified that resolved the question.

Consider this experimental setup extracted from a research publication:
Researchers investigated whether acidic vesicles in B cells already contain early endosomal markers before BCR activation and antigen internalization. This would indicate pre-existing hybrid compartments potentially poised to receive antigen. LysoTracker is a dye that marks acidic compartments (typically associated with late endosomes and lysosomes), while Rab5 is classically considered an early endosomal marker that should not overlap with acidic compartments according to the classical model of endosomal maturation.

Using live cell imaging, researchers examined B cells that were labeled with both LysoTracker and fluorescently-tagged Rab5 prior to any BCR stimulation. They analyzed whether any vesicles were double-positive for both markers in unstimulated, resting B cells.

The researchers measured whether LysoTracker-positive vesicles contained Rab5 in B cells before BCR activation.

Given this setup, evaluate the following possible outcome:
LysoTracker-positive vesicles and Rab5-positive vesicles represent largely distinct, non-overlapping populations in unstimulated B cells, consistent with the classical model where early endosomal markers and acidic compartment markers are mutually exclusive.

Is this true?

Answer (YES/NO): NO